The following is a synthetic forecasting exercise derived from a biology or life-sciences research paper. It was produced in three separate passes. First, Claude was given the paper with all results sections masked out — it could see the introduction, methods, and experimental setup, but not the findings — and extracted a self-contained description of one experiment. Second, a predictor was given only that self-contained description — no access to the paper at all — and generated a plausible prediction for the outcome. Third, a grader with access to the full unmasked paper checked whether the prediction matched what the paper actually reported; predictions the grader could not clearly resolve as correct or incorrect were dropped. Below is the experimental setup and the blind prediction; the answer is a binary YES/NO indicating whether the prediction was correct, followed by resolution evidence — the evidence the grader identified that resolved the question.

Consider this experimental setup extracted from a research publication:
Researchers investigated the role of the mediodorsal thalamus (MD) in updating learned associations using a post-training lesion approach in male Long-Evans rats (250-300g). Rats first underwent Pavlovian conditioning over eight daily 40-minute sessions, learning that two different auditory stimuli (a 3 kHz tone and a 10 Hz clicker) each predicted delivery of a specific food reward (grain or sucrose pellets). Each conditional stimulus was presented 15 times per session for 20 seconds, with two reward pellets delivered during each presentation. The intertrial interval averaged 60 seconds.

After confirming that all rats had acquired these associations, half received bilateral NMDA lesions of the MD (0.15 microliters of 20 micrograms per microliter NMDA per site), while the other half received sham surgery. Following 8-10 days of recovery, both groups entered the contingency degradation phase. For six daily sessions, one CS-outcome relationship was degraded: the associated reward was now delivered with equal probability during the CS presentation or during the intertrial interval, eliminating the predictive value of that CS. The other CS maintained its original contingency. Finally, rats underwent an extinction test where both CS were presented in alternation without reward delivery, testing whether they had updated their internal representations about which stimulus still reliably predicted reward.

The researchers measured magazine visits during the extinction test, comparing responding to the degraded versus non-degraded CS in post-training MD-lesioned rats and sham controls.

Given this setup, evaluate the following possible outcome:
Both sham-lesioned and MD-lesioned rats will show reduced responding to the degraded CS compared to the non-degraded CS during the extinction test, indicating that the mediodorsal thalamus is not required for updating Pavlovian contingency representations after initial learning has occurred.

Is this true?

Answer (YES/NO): NO